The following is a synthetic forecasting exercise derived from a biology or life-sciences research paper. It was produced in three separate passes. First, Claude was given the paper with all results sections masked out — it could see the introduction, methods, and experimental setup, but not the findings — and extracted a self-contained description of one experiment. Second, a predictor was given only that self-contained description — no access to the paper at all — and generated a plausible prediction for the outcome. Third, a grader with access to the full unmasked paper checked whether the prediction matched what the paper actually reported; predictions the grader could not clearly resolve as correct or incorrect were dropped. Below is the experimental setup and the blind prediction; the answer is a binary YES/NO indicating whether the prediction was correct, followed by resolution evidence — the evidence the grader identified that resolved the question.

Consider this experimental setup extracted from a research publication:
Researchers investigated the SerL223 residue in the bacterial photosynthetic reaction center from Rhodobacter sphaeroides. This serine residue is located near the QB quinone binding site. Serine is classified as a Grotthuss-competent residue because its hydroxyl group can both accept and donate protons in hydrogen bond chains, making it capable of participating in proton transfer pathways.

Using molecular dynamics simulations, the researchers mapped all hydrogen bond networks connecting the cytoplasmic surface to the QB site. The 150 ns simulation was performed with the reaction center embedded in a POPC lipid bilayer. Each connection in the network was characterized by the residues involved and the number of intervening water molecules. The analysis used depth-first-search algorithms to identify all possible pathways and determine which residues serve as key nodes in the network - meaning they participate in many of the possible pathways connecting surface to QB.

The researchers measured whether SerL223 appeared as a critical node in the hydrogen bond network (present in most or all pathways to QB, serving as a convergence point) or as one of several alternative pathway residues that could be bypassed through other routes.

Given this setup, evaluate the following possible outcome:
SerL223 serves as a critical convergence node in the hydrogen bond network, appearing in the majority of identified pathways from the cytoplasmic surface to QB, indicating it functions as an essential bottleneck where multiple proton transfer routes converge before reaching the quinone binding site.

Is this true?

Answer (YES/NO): YES